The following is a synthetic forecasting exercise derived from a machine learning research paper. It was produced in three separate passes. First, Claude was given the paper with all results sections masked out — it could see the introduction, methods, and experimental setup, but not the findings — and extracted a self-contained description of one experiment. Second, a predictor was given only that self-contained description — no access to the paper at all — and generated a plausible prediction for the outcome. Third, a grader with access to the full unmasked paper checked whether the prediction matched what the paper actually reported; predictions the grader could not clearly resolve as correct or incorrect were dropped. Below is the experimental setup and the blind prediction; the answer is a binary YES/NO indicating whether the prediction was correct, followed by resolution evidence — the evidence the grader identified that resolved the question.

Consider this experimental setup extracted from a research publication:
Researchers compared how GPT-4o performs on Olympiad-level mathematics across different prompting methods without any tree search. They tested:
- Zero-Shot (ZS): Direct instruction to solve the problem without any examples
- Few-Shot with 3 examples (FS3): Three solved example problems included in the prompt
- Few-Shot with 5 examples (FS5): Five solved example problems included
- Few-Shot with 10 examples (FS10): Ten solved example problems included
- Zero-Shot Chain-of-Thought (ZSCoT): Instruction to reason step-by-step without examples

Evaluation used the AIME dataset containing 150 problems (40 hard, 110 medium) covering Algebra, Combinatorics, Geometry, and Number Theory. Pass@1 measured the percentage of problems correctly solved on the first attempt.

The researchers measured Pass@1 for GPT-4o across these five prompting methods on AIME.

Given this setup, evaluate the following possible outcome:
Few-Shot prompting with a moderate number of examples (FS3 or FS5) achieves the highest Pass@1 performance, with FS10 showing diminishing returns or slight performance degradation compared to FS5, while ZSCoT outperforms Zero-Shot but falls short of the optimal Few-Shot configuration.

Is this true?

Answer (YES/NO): NO